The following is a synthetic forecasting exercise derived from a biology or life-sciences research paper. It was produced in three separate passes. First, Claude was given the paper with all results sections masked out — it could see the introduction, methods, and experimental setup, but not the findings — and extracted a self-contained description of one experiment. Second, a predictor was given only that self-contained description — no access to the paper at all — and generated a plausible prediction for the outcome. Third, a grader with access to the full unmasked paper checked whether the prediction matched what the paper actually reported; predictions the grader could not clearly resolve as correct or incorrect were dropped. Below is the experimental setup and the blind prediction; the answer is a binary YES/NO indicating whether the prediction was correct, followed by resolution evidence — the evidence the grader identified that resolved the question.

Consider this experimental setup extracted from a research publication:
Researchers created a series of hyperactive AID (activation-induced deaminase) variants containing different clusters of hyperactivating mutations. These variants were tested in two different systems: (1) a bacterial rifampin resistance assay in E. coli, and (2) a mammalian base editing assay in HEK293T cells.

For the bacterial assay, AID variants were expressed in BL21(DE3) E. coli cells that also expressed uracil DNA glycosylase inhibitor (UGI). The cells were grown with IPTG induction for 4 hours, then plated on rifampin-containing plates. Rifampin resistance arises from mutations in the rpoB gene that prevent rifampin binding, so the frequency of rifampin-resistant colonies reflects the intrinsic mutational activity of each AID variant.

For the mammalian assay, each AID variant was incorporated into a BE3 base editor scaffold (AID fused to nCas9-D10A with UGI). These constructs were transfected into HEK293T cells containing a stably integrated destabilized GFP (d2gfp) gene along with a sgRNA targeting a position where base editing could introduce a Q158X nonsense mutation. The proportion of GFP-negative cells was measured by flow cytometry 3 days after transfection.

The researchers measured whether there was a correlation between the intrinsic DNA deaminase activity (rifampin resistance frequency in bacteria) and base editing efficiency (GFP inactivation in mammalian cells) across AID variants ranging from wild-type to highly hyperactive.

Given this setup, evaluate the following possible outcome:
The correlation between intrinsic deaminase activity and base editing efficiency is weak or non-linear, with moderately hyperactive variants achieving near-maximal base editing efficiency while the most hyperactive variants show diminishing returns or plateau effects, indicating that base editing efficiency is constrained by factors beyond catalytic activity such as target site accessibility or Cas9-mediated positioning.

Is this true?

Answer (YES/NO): NO